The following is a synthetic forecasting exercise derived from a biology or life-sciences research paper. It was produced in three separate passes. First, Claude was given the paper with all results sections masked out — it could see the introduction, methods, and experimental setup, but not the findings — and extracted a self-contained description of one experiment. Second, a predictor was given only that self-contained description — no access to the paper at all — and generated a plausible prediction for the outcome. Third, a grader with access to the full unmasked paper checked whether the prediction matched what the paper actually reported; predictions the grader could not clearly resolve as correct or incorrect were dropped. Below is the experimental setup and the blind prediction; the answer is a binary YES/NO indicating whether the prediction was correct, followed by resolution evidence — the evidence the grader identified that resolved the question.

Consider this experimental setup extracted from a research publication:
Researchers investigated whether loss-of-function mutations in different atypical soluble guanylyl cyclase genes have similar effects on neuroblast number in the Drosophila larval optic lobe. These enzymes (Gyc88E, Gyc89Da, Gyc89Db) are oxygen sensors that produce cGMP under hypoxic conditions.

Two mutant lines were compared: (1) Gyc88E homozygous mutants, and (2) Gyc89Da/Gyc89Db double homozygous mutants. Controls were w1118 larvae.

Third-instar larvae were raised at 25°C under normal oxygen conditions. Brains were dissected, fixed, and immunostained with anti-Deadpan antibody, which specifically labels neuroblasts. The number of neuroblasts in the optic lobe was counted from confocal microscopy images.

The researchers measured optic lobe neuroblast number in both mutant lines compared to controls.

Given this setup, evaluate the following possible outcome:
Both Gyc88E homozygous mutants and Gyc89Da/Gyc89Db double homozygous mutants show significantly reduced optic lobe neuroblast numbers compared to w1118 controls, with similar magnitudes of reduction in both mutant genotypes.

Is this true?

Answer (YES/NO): NO